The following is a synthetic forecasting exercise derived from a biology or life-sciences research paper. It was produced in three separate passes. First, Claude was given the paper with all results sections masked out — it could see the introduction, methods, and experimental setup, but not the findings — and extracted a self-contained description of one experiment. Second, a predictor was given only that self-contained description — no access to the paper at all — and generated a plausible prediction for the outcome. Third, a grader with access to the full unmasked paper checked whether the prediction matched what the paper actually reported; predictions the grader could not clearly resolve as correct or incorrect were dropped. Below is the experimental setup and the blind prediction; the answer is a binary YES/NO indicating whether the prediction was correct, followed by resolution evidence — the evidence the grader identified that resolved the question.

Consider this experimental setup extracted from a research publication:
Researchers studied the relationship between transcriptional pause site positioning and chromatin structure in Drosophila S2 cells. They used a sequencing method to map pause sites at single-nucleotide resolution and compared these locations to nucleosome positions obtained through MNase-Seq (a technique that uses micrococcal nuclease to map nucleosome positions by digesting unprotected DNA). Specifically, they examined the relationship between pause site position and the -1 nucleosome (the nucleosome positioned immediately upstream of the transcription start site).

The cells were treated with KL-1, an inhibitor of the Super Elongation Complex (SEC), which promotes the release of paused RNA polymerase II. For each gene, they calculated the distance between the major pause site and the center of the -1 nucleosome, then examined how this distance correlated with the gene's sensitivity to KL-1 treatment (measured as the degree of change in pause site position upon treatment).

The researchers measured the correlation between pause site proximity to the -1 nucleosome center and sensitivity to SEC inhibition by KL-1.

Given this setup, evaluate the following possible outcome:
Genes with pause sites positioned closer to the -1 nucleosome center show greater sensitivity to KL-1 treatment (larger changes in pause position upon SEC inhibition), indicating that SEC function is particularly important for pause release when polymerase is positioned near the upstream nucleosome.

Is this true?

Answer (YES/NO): NO